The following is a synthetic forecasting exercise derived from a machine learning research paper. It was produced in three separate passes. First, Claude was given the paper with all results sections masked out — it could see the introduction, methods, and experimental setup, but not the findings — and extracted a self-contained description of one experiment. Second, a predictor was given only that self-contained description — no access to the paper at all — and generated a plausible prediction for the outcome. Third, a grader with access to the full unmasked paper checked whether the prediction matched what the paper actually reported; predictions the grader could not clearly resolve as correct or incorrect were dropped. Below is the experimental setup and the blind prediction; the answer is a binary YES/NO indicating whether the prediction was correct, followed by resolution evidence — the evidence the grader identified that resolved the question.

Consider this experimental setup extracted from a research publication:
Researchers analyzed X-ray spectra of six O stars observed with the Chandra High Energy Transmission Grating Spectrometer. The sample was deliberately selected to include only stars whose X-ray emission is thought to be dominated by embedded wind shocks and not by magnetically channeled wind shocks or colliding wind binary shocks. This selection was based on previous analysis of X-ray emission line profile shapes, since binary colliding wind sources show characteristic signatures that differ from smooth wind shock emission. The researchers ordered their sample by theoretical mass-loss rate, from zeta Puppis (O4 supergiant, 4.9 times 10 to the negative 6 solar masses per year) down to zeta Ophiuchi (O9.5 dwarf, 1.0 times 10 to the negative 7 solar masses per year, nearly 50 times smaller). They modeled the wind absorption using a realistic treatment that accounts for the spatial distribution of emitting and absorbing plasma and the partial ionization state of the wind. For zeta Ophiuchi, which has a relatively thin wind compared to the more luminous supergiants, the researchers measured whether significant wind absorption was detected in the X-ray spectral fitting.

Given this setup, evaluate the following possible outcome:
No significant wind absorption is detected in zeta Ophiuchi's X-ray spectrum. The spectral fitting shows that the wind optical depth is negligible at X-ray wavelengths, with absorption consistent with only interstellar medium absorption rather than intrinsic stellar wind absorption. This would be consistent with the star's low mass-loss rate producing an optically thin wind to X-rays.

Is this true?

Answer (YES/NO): NO